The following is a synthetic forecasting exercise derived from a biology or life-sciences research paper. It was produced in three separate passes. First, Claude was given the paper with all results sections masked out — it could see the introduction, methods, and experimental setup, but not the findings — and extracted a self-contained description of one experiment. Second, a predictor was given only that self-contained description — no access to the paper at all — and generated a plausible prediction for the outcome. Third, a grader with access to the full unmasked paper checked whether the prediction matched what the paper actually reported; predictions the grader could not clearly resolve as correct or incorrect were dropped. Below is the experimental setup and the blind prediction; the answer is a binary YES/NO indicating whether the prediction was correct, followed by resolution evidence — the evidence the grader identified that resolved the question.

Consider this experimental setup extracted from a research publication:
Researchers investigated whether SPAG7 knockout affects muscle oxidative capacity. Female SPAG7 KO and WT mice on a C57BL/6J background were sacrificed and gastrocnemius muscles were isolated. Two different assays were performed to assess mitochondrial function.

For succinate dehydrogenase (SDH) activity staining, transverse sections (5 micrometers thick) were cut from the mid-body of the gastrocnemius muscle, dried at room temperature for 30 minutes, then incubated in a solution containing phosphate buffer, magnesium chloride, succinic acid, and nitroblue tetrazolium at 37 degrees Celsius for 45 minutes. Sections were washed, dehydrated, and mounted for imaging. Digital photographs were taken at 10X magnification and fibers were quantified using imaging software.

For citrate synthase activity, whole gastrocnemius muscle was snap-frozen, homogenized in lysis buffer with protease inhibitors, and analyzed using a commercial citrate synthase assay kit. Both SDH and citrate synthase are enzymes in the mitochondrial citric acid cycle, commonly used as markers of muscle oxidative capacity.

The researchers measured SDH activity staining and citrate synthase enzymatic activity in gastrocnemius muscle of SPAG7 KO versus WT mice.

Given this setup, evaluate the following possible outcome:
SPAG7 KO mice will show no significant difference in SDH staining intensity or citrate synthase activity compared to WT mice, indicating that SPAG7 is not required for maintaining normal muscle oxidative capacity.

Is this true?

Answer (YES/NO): NO